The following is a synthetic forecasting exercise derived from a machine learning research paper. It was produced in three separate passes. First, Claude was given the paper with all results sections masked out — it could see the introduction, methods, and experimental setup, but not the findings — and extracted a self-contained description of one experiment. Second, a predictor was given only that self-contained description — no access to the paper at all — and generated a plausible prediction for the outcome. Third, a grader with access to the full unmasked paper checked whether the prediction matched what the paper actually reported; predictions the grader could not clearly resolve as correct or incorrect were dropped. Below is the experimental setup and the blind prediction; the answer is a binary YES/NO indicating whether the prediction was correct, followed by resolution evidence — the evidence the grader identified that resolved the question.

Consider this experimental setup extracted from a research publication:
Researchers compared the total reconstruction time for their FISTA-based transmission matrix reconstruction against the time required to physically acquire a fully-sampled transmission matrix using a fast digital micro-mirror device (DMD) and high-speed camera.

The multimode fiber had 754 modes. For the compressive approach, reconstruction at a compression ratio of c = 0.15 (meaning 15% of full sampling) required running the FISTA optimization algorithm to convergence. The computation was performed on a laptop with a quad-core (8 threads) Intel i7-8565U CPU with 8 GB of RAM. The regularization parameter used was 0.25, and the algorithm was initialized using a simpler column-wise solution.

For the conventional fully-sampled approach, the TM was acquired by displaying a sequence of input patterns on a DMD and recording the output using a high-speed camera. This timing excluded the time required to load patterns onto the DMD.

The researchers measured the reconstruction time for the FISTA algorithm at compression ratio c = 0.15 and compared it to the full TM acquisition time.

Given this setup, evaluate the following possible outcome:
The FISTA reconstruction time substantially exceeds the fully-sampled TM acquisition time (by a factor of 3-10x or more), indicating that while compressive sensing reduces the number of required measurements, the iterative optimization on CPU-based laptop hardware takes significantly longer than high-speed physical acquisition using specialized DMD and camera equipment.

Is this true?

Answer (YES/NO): YES